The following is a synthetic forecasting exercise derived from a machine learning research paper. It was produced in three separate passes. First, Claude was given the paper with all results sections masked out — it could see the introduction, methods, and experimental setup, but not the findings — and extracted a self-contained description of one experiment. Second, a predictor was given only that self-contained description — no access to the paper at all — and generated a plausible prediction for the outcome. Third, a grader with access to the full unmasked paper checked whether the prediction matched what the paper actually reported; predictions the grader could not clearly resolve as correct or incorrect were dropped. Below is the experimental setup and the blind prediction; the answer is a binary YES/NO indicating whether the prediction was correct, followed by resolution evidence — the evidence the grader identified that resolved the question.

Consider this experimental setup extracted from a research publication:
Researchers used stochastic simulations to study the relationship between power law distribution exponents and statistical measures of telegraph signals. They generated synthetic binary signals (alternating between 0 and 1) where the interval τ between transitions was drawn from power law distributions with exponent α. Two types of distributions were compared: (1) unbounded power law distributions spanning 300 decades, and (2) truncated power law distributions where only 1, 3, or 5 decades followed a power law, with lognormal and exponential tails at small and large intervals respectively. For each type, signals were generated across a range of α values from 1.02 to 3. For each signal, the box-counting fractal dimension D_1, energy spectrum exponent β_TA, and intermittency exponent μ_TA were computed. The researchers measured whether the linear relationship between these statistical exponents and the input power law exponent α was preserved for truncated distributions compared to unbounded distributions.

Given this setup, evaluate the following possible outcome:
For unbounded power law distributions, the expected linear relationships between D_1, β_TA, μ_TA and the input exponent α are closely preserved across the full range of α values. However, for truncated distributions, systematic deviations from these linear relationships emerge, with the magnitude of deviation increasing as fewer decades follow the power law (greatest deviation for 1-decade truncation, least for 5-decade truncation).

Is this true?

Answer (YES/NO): NO